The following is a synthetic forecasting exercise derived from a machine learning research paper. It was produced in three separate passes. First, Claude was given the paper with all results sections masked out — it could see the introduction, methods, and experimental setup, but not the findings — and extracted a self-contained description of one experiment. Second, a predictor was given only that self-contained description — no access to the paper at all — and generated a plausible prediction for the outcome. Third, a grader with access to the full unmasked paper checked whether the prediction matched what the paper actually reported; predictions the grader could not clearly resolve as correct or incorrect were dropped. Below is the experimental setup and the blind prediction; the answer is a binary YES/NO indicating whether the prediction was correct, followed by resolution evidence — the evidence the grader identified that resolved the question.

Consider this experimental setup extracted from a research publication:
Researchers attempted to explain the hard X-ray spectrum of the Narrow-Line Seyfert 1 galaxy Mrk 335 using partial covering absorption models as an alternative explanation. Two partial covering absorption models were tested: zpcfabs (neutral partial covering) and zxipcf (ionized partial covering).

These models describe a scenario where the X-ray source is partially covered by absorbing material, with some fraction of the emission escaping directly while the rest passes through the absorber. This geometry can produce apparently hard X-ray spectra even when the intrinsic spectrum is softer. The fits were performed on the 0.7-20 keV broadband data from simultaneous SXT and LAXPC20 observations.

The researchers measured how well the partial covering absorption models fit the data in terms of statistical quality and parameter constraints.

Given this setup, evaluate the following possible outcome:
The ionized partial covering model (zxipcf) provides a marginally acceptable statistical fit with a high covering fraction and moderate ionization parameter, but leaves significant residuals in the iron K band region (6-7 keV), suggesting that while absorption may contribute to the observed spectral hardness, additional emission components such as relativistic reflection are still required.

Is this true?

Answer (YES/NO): NO